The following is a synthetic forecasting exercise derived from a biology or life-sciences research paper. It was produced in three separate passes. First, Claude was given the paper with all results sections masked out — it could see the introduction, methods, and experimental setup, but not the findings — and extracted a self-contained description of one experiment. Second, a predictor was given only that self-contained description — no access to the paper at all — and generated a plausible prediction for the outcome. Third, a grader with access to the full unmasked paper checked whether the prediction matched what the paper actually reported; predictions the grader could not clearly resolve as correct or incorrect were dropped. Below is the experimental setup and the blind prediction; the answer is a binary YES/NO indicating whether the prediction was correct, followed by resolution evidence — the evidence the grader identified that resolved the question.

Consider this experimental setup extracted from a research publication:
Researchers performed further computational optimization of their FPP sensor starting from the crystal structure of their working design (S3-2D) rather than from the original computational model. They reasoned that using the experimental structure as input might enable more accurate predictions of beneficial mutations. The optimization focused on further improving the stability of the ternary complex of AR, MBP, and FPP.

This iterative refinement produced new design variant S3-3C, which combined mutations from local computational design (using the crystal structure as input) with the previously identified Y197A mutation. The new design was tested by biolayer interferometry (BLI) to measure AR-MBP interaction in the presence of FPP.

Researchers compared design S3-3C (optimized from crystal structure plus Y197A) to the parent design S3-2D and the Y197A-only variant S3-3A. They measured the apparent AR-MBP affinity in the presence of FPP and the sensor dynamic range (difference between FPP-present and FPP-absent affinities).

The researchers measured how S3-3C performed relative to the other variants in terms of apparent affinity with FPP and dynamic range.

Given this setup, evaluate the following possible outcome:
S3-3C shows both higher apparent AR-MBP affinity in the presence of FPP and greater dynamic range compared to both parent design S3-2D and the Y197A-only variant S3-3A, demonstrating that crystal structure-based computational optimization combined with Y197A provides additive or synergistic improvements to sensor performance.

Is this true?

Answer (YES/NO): NO